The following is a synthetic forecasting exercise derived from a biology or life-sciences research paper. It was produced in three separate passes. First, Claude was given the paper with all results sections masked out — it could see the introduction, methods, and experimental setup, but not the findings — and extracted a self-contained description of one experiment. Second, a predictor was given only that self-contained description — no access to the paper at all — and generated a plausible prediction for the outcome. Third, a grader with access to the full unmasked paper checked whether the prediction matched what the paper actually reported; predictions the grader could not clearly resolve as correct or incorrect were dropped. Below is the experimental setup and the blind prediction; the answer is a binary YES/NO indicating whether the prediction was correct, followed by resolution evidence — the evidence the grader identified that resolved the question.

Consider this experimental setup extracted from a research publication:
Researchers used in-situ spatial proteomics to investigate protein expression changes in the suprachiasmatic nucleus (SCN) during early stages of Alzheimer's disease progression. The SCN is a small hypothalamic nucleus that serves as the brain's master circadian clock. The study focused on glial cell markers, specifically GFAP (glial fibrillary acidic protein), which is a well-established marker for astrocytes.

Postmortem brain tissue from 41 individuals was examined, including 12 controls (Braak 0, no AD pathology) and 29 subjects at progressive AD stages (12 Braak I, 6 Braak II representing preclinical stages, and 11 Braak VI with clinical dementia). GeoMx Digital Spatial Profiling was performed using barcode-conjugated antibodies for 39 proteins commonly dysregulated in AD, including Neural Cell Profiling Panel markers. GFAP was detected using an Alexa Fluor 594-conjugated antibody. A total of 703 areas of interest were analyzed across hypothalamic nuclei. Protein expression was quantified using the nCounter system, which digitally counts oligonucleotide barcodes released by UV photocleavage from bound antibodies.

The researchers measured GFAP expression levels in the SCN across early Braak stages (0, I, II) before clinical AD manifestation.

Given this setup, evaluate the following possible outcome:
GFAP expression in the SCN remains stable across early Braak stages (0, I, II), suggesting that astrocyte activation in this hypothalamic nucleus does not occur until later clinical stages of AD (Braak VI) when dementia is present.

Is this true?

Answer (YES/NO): NO